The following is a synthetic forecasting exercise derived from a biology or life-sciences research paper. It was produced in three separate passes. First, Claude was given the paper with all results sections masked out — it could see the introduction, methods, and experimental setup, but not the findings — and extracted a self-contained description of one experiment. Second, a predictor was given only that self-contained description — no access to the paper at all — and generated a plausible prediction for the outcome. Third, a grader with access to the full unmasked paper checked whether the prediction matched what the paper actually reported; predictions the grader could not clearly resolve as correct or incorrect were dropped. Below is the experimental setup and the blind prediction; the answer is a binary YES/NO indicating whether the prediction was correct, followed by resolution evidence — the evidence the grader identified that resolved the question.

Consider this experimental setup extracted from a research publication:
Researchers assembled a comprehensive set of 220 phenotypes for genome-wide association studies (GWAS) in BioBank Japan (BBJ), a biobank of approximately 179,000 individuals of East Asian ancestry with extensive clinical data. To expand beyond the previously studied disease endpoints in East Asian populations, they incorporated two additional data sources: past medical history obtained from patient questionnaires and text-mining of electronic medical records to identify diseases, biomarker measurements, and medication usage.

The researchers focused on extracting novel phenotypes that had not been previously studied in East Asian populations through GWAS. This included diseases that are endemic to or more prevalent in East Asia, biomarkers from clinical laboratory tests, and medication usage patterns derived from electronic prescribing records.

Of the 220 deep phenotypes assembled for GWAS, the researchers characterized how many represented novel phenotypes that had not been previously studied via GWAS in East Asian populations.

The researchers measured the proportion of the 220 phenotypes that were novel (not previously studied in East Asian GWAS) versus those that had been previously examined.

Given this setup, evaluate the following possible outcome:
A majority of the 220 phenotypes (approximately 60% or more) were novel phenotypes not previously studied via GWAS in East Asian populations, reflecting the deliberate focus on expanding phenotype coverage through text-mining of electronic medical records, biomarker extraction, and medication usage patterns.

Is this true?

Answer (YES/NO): NO